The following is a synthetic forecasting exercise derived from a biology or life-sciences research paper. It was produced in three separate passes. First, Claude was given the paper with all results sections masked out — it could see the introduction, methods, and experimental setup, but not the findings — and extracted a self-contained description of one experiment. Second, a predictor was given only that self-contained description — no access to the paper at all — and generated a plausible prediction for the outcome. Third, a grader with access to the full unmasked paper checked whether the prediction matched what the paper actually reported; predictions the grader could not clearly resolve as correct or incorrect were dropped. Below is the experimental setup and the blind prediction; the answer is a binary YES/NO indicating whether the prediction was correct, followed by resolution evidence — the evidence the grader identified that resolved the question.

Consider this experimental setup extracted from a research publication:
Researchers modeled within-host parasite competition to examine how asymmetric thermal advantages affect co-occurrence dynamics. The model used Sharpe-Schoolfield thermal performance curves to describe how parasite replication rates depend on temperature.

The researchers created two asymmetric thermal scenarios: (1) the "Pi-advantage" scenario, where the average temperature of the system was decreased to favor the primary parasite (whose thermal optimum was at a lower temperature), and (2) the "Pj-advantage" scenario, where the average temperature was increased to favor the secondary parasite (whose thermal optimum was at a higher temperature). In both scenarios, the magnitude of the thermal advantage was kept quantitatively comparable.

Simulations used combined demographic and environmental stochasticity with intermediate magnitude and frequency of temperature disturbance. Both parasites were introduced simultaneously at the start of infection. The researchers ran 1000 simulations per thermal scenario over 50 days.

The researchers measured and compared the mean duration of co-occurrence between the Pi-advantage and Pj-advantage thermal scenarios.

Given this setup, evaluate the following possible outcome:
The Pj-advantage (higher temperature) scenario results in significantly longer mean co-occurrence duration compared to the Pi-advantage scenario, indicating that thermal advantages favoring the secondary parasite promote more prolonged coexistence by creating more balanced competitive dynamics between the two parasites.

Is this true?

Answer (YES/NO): NO